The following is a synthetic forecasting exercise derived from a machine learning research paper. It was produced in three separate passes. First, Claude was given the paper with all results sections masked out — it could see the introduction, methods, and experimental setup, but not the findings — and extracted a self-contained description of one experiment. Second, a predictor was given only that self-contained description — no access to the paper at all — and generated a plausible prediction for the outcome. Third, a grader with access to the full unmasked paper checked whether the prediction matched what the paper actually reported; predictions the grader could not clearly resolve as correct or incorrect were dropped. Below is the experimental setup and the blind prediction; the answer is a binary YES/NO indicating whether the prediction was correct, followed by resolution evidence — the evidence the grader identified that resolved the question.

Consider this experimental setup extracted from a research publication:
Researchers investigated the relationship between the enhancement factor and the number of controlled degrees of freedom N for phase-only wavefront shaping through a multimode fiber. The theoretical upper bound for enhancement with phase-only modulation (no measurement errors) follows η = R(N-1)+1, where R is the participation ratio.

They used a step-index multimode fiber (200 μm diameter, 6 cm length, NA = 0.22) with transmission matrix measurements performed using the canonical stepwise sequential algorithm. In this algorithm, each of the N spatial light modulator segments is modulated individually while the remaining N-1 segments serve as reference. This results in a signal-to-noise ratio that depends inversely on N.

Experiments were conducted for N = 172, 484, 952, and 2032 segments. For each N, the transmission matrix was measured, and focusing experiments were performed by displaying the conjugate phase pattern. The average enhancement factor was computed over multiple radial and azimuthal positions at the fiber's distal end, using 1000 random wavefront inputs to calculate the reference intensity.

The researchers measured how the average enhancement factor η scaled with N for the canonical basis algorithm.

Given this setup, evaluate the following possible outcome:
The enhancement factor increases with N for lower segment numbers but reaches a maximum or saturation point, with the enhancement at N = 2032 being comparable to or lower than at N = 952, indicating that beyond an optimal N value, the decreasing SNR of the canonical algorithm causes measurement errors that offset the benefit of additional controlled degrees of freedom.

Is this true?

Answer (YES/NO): NO